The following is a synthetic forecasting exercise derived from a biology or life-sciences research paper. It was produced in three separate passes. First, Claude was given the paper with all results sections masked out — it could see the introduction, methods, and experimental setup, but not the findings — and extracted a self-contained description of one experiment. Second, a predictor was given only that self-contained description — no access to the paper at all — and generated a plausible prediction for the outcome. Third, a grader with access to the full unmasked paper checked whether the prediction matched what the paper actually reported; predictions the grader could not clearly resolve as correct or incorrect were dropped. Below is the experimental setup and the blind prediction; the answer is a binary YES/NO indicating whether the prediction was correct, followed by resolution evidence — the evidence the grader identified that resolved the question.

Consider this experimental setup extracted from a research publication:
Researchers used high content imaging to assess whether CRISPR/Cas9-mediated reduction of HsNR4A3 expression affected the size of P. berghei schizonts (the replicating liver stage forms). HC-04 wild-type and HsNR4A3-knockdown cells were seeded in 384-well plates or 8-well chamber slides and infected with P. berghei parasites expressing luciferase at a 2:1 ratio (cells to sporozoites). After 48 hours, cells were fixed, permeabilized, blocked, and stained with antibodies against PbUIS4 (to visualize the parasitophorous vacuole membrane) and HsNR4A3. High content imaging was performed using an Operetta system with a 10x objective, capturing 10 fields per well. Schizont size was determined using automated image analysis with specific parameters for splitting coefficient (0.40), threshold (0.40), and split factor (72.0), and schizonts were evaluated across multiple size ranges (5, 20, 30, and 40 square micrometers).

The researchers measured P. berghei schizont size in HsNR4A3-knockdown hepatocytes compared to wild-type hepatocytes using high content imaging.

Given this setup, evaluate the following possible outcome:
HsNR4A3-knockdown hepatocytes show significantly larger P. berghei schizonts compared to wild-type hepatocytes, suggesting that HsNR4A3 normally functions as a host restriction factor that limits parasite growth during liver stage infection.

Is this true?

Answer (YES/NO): NO